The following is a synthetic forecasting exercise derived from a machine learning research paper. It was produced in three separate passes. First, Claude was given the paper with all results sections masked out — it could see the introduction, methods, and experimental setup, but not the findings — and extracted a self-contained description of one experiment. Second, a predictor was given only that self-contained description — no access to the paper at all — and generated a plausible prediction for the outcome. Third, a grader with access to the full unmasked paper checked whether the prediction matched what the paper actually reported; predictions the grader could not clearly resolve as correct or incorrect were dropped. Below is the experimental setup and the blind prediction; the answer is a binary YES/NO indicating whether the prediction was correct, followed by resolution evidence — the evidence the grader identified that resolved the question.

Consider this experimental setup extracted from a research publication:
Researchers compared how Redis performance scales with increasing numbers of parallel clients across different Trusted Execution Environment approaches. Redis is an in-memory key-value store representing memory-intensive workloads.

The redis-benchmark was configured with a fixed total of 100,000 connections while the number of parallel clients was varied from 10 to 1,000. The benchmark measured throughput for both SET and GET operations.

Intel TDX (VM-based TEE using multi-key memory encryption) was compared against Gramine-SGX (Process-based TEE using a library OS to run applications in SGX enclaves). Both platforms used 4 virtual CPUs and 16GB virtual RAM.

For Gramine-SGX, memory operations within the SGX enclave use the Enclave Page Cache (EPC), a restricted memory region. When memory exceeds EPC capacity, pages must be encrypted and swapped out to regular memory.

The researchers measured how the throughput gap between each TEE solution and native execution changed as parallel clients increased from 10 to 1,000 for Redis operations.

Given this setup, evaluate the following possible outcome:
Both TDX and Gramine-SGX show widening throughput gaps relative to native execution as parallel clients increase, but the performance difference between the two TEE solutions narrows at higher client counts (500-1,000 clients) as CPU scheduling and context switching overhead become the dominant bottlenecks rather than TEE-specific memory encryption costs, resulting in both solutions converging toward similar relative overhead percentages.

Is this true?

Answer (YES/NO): NO